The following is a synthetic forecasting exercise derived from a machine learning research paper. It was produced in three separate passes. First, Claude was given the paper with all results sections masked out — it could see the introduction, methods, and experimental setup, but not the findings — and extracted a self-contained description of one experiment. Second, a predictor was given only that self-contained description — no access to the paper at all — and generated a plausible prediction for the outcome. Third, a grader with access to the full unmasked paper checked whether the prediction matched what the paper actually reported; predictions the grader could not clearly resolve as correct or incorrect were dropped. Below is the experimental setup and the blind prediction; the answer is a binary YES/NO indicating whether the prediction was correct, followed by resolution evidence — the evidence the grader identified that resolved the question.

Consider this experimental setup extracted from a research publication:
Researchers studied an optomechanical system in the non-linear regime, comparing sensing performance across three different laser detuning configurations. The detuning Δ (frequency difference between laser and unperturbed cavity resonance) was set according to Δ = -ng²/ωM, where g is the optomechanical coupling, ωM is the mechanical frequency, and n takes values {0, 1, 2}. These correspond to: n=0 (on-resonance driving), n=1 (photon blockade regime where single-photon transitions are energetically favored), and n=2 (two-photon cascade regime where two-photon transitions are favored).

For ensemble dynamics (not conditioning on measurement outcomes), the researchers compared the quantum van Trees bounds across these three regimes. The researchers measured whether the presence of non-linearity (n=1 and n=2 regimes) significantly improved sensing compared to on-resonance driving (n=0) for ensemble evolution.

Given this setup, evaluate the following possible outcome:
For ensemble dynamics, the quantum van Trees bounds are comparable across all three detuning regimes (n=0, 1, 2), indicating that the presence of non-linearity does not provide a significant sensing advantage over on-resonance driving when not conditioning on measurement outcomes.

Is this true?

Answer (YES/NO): YES